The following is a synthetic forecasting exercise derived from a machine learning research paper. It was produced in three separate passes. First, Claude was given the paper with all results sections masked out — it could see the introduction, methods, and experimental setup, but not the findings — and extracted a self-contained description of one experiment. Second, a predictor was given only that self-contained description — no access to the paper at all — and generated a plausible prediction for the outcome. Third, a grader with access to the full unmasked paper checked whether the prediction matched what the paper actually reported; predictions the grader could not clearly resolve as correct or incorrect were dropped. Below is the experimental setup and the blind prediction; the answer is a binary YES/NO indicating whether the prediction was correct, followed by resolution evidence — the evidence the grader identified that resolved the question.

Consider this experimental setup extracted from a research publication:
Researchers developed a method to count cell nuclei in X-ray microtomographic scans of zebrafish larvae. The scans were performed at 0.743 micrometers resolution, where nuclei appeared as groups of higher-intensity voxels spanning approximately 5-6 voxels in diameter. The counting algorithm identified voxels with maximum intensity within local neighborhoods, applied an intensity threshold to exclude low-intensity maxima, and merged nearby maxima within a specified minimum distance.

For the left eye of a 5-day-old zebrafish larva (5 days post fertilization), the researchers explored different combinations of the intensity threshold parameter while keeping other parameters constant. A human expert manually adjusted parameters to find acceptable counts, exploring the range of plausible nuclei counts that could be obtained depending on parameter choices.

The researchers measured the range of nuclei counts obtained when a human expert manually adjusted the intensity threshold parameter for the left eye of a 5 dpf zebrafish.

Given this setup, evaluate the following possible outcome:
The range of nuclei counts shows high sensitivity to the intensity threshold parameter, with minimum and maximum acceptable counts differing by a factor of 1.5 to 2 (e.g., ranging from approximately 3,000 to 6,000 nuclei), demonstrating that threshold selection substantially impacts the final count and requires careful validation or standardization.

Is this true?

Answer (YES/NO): NO